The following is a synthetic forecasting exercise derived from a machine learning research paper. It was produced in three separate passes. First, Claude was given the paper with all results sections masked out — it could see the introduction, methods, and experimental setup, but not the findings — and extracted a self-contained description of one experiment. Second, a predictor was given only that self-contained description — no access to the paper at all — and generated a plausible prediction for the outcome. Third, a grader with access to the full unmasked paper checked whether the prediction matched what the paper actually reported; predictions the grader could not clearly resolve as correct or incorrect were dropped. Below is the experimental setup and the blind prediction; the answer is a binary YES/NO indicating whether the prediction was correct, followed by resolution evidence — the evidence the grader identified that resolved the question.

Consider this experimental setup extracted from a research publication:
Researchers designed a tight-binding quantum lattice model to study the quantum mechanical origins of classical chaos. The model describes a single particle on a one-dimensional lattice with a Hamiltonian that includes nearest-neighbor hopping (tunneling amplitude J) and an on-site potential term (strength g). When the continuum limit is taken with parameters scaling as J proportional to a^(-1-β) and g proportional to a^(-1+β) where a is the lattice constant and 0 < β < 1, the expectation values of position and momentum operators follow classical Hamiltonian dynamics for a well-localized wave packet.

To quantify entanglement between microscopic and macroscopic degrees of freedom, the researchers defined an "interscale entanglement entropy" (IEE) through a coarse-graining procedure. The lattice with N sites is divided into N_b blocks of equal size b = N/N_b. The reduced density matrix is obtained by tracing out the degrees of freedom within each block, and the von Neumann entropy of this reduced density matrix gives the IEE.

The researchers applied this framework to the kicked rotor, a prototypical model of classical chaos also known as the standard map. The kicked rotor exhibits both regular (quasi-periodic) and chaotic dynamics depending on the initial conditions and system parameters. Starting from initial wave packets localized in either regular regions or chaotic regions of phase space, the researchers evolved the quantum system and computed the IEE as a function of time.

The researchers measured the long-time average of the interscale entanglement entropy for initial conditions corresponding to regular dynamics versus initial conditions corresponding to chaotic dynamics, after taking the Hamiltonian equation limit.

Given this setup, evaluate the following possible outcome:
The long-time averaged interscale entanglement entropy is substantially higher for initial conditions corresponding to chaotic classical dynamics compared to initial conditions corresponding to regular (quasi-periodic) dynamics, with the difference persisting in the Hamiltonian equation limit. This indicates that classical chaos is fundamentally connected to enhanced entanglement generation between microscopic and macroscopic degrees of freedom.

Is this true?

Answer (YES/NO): YES